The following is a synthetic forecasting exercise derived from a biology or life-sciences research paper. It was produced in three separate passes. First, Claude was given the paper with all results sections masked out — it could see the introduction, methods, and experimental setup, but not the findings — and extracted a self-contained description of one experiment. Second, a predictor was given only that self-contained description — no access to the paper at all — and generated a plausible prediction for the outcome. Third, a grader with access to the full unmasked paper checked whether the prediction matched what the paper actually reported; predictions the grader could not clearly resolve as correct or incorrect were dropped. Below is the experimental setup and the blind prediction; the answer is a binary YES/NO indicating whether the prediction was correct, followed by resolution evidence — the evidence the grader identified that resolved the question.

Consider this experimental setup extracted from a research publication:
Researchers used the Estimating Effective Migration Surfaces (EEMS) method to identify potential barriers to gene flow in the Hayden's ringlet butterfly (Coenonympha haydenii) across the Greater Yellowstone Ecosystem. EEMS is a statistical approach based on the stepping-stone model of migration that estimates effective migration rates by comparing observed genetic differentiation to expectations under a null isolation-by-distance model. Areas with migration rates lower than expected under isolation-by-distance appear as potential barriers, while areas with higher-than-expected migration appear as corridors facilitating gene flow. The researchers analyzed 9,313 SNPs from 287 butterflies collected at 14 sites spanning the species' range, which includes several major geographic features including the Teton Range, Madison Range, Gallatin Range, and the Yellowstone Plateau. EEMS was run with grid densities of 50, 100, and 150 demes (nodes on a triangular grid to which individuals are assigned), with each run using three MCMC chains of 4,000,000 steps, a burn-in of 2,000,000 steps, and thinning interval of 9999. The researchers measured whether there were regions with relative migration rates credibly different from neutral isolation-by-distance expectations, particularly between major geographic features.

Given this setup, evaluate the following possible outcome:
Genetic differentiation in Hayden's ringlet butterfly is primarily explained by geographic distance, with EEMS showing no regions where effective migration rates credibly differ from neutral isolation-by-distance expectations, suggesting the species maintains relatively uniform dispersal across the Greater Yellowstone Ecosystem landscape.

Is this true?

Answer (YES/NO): NO